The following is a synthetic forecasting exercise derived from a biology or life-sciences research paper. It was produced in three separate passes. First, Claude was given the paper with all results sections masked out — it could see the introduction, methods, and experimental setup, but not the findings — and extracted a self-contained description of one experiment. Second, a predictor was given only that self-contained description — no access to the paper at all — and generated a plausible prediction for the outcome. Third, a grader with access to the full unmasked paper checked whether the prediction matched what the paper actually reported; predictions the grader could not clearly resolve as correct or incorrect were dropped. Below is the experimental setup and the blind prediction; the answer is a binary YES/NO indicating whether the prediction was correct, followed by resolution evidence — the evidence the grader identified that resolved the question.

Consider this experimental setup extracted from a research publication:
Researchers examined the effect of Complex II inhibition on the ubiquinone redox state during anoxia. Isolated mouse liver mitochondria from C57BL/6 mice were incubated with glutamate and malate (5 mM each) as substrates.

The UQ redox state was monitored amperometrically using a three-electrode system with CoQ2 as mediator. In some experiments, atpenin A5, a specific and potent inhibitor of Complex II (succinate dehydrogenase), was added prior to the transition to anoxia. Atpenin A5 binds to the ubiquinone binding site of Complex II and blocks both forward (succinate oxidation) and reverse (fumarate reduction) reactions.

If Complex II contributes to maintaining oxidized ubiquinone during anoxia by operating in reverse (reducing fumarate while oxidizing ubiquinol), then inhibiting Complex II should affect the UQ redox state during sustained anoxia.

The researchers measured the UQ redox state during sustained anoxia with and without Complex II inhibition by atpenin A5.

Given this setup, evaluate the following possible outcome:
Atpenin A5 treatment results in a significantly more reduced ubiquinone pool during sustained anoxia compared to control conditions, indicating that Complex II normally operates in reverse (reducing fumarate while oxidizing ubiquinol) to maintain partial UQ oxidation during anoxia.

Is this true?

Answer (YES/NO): NO